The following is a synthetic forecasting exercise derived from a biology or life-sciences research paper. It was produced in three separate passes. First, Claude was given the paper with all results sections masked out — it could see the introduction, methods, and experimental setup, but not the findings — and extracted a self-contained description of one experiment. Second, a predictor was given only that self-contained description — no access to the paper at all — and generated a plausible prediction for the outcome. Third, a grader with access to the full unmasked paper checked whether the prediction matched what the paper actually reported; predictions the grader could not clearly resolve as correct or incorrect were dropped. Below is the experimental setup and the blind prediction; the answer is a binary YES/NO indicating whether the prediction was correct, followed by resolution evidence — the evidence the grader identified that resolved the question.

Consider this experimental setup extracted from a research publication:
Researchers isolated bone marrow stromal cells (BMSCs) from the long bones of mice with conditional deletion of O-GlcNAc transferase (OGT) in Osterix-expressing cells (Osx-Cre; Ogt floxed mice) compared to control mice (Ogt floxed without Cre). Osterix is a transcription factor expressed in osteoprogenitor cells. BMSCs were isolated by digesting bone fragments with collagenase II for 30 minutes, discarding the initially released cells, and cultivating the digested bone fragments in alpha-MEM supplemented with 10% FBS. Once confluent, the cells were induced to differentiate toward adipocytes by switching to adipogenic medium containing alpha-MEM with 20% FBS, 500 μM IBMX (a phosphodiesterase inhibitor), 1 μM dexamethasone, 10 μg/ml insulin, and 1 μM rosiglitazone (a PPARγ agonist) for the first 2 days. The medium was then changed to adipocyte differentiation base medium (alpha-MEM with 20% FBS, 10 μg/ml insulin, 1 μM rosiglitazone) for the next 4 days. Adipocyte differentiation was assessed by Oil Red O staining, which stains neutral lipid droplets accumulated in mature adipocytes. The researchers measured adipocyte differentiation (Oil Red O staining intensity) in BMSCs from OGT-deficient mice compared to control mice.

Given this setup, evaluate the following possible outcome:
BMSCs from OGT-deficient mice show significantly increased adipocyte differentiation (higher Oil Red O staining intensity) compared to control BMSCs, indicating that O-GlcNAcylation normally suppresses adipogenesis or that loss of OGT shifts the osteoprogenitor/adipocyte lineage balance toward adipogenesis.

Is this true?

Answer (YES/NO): YES